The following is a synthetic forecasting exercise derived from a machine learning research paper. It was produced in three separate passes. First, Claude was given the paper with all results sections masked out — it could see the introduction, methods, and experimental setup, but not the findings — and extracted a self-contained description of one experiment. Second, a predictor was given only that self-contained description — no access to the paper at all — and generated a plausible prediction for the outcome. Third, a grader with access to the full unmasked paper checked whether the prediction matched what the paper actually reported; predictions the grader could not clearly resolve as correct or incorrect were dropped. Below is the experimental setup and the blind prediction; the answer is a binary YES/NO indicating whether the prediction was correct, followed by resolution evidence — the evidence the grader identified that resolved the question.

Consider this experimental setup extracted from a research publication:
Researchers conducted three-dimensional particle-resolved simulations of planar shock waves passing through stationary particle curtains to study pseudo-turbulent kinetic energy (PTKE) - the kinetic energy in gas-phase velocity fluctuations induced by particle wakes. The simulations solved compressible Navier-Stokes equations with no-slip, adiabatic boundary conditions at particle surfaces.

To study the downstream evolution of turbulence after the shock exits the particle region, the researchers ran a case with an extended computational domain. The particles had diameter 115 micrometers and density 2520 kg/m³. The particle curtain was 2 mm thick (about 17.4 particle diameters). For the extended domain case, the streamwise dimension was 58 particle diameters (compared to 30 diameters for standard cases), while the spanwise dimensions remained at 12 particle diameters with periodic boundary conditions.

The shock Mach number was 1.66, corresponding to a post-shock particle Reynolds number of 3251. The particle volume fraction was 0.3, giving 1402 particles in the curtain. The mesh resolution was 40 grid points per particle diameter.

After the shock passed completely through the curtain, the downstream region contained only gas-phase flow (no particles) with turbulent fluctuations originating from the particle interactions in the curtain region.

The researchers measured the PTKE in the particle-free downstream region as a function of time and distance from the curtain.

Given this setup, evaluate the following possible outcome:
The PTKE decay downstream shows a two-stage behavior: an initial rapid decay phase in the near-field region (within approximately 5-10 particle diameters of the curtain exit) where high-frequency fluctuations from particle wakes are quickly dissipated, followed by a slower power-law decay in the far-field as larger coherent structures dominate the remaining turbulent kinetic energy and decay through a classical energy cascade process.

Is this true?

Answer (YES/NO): NO